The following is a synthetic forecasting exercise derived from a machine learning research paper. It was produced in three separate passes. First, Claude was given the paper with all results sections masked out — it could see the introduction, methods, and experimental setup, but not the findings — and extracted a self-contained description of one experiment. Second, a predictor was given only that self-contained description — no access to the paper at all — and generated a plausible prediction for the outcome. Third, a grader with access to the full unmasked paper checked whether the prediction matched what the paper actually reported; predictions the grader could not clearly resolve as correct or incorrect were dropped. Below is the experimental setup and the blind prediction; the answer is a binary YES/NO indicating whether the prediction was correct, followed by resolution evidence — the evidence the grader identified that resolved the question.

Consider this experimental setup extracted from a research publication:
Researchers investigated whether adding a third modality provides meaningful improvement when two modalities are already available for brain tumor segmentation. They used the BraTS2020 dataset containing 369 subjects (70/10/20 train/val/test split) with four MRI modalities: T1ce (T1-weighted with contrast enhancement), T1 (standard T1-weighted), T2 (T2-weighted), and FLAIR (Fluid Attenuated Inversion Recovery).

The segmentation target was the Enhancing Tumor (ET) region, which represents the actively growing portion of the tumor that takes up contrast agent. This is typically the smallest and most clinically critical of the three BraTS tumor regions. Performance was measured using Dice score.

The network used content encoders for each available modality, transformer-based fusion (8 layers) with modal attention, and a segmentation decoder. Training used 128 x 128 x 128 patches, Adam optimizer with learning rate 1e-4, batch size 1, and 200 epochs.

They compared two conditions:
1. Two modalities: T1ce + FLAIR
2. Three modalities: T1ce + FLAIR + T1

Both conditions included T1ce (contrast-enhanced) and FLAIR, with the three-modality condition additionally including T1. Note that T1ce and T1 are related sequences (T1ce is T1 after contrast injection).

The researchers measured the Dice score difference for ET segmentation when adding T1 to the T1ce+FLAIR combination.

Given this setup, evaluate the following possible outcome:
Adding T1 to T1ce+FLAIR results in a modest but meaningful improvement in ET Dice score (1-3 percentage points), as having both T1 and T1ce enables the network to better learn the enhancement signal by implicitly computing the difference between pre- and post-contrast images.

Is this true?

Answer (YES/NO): NO